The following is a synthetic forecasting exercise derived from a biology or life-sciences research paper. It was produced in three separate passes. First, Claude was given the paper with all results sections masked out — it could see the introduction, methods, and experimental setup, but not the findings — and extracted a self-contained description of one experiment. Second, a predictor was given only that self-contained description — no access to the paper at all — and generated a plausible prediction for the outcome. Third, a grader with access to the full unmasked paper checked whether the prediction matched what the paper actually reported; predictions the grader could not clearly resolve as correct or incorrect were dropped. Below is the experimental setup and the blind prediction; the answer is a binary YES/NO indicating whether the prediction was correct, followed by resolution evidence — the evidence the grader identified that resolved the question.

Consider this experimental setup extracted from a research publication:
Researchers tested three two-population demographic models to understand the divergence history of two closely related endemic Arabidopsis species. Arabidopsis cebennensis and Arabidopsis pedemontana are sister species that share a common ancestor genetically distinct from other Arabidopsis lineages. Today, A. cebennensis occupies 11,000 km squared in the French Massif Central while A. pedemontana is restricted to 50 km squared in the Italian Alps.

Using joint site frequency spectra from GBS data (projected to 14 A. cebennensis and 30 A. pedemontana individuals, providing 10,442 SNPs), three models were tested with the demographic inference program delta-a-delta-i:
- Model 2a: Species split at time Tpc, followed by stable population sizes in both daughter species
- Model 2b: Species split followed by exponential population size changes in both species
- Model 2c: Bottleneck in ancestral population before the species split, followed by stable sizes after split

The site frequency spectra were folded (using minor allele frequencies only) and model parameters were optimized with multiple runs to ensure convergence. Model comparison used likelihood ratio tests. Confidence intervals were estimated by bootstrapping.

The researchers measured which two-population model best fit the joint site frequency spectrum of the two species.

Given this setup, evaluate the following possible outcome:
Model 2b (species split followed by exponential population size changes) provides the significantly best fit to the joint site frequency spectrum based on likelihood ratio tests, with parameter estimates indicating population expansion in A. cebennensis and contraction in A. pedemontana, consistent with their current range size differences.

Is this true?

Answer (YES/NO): NO